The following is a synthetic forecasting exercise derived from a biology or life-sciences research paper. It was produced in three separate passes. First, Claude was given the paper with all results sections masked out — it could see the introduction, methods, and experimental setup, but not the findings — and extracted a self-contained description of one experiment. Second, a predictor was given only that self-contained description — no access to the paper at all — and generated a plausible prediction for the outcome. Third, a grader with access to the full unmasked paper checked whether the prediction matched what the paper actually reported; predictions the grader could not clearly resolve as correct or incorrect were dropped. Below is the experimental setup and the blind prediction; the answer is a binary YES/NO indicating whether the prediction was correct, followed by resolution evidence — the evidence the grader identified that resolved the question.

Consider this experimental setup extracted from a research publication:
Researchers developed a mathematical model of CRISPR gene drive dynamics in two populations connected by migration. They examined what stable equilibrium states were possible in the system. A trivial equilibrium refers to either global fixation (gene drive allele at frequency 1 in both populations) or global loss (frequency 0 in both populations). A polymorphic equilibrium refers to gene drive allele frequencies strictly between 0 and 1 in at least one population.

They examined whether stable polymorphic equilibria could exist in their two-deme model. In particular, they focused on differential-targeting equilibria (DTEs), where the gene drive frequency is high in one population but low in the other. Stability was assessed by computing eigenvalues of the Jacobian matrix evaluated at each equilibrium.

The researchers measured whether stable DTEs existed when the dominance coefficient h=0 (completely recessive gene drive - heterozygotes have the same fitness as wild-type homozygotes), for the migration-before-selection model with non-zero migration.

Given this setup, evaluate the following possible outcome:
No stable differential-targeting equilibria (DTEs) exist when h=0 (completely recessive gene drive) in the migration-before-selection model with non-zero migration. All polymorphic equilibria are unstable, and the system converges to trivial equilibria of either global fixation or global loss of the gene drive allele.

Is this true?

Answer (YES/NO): NO